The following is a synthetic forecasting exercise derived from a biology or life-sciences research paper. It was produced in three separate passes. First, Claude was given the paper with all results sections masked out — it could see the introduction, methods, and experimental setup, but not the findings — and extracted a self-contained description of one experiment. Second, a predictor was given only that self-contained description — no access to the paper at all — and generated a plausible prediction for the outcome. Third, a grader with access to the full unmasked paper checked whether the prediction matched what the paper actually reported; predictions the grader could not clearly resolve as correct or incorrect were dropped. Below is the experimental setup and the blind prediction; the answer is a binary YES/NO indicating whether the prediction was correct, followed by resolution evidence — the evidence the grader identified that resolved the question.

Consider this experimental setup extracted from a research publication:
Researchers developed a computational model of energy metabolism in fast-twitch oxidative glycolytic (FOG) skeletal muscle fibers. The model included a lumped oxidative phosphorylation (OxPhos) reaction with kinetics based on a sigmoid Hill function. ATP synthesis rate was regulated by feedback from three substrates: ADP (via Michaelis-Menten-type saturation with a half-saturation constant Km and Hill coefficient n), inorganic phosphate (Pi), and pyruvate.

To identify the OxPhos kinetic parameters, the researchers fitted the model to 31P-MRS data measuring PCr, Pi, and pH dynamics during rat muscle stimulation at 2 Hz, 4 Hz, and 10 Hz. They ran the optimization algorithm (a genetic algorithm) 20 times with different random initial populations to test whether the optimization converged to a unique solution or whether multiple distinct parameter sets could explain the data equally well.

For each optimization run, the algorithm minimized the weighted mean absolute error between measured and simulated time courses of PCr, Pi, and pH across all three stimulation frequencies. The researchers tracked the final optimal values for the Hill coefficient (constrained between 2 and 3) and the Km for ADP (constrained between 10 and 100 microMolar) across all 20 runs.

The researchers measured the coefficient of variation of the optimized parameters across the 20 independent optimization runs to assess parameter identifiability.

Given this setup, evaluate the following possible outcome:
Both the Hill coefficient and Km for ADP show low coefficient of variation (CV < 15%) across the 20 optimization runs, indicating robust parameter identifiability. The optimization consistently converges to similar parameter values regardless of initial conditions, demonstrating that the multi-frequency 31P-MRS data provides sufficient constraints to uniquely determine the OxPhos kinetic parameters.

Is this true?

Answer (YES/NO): YES